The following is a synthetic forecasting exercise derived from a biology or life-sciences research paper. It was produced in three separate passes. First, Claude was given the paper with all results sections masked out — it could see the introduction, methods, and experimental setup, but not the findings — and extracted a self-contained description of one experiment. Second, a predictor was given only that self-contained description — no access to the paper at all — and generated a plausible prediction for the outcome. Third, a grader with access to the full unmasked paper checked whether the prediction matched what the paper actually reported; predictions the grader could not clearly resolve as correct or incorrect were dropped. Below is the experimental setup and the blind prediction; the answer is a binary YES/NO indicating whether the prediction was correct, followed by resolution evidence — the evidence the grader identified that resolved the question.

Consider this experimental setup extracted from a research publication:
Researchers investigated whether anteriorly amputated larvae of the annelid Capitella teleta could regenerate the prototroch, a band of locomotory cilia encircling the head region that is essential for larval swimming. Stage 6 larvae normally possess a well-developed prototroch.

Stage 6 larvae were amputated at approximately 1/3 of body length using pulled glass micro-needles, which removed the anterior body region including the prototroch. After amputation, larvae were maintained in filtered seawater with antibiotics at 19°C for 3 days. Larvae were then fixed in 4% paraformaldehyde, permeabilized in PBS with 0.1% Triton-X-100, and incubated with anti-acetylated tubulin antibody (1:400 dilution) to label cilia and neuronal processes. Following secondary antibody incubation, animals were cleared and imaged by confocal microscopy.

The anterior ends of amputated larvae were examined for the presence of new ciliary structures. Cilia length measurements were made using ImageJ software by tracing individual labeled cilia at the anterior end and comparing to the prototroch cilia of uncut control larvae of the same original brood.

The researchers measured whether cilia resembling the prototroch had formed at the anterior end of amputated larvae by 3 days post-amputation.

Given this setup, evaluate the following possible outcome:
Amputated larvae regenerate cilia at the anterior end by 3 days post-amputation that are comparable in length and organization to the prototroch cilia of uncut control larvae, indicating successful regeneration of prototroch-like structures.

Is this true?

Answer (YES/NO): NO